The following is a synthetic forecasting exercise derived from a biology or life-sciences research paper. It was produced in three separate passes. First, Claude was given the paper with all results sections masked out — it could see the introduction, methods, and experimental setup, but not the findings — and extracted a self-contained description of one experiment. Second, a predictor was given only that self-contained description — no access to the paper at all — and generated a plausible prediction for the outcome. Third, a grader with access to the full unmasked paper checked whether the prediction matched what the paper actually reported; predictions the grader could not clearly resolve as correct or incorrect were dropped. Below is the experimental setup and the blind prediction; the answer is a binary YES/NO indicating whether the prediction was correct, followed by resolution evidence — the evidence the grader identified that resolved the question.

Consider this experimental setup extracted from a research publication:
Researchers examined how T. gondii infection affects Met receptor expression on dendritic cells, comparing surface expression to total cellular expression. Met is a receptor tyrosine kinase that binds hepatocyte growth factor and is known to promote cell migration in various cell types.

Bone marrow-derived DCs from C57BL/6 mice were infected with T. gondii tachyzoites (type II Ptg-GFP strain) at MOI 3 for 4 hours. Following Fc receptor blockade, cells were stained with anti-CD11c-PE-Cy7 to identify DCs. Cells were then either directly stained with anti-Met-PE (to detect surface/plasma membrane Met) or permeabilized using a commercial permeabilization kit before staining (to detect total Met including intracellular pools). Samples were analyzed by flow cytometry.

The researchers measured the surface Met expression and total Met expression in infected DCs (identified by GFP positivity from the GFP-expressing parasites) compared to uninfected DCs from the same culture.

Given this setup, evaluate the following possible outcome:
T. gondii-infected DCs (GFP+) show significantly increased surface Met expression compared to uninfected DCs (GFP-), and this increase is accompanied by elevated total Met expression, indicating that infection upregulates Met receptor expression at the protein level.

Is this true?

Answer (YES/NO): YES